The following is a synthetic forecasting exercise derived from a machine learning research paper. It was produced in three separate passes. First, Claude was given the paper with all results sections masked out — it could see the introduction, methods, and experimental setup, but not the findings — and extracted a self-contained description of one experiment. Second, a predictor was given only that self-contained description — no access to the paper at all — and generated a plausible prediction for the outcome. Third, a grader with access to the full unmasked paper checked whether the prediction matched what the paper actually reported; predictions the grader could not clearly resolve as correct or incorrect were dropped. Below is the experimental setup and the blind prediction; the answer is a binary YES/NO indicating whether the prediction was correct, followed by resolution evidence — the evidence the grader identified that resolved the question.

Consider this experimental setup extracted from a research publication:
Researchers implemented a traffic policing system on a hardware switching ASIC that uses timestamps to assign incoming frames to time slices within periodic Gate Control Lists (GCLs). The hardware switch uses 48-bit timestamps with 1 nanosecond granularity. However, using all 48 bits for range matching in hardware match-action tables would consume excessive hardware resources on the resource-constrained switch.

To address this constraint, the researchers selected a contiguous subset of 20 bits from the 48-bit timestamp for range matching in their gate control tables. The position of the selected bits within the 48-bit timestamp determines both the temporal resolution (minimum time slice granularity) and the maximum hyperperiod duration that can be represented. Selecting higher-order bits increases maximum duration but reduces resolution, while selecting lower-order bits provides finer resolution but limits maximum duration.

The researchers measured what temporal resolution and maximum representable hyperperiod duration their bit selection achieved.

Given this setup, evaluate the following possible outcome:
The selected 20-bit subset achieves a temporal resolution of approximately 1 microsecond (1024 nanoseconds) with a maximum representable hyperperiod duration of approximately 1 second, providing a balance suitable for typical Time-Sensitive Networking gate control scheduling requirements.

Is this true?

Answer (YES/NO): NO